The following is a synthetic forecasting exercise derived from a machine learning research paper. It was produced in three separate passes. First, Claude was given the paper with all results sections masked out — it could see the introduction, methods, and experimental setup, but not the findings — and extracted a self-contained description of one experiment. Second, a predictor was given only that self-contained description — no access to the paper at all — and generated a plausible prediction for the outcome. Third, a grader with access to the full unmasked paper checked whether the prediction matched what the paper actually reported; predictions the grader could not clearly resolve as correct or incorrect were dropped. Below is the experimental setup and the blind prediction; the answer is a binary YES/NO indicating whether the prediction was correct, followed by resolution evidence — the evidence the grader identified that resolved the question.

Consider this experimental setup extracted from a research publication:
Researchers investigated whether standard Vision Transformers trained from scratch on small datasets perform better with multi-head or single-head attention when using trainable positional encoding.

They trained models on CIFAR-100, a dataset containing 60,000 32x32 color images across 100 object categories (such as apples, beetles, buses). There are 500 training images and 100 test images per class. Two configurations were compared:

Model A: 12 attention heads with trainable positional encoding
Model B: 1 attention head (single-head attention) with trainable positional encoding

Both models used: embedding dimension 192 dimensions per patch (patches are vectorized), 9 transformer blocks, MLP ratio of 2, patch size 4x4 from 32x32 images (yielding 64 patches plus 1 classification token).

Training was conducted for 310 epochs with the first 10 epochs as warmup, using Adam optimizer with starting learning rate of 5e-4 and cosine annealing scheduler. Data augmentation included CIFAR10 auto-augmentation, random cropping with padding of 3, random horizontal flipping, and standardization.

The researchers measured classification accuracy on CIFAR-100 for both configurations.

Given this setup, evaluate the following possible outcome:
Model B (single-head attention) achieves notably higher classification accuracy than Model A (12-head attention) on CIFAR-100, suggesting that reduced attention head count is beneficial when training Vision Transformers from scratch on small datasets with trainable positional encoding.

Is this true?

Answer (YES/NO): NO